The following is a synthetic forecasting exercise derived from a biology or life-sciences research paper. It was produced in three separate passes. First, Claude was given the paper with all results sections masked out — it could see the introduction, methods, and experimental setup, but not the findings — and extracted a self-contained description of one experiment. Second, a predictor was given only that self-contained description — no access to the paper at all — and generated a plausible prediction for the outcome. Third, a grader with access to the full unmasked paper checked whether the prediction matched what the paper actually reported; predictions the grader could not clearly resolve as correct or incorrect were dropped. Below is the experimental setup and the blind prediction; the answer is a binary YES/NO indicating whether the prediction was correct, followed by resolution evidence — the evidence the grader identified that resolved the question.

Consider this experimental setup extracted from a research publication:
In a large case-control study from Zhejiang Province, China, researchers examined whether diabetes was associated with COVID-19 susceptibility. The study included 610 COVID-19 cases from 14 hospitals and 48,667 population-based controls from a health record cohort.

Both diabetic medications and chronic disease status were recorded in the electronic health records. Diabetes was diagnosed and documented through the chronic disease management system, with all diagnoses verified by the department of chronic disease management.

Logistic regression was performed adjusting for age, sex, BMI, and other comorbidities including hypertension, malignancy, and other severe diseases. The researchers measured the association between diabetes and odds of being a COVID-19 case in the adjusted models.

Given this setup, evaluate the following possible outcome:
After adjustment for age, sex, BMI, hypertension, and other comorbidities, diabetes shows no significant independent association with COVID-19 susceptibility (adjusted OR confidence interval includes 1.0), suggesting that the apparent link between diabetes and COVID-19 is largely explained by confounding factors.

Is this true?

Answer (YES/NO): NO